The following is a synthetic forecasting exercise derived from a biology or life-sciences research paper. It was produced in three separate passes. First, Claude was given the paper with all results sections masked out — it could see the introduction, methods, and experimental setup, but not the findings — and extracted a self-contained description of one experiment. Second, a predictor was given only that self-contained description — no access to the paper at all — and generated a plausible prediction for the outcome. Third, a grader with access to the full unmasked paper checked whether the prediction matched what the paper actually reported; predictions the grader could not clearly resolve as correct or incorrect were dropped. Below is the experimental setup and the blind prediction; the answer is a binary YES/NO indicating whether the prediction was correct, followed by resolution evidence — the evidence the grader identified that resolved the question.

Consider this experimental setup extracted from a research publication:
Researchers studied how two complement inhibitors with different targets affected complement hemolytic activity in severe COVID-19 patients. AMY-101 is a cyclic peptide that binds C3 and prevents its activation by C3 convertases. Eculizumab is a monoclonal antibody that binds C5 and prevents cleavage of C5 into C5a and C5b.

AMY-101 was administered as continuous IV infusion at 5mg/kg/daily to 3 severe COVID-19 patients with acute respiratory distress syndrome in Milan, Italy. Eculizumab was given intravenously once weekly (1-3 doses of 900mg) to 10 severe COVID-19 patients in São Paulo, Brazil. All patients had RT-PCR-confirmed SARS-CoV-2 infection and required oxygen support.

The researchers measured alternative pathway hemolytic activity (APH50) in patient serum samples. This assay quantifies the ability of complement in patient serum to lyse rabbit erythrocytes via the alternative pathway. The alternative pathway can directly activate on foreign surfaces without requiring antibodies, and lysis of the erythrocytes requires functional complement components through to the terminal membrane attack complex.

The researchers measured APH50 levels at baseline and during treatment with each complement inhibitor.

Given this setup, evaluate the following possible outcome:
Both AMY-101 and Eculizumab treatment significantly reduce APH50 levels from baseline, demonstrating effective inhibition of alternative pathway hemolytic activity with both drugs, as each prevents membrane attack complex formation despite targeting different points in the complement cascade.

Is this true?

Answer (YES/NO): YES